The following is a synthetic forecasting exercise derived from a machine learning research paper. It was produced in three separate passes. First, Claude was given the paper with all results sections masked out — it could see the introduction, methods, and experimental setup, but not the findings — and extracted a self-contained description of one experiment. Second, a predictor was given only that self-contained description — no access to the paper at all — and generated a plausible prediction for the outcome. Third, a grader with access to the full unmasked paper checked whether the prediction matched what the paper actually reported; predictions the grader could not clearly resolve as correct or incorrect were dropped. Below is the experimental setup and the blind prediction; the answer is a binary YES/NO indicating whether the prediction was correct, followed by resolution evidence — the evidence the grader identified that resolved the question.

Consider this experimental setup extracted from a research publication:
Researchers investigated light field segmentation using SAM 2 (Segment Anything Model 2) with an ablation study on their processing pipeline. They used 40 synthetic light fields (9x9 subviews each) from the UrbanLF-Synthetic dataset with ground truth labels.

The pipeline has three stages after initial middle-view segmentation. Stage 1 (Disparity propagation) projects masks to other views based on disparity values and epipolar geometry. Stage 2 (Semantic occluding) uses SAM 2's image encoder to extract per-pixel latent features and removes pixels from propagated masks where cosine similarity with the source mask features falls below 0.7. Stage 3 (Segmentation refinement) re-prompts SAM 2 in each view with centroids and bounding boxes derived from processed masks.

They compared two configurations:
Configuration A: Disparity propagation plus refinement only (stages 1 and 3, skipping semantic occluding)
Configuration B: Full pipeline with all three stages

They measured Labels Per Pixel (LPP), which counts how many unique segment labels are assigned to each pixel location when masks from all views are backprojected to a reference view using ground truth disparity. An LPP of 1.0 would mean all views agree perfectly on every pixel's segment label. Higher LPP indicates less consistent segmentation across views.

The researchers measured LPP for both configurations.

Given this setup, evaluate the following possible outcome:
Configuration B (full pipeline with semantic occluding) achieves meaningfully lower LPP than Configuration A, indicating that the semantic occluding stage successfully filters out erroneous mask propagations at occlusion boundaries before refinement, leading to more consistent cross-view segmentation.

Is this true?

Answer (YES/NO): NO